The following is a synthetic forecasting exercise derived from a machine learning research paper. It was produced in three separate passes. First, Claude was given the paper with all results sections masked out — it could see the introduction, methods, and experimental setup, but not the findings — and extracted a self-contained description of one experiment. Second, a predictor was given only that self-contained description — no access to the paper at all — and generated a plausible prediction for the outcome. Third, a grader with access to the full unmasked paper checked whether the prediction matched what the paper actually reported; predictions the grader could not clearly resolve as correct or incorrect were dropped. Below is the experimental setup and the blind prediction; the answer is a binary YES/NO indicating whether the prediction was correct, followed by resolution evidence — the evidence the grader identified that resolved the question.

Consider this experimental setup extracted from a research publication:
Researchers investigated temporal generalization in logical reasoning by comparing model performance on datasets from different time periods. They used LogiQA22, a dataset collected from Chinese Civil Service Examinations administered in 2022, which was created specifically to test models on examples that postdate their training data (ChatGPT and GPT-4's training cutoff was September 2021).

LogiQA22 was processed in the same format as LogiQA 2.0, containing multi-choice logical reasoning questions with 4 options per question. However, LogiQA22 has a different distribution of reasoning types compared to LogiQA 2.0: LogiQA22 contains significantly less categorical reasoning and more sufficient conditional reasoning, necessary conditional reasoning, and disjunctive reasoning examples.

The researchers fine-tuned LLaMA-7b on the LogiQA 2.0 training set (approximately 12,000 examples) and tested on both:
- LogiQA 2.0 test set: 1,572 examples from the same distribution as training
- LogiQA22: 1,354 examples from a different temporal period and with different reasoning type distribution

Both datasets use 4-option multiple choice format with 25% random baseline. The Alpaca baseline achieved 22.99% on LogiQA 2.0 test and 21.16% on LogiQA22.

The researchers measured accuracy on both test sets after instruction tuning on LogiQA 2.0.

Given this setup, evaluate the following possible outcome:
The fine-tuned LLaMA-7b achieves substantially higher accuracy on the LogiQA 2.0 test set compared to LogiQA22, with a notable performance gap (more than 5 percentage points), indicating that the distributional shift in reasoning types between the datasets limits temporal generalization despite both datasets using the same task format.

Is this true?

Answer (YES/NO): YES